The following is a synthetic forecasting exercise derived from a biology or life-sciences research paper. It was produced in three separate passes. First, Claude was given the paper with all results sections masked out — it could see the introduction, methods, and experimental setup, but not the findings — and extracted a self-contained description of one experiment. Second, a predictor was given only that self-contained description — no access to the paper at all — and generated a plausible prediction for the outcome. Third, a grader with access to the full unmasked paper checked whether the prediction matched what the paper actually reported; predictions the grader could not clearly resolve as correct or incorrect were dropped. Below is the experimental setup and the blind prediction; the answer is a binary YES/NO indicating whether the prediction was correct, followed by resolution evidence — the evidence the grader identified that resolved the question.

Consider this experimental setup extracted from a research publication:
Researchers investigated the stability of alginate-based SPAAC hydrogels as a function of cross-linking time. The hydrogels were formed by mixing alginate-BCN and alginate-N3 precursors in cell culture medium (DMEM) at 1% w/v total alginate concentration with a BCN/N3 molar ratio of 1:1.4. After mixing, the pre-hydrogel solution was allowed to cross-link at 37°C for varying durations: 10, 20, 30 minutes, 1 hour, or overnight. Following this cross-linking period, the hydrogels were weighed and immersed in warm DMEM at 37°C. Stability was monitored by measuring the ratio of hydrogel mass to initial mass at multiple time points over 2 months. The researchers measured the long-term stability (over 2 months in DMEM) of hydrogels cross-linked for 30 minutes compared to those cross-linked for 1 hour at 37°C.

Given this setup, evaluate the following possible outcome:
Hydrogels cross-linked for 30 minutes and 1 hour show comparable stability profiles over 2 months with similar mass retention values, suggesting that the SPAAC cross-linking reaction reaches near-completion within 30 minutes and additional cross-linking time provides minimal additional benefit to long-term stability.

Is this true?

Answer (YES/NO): NO